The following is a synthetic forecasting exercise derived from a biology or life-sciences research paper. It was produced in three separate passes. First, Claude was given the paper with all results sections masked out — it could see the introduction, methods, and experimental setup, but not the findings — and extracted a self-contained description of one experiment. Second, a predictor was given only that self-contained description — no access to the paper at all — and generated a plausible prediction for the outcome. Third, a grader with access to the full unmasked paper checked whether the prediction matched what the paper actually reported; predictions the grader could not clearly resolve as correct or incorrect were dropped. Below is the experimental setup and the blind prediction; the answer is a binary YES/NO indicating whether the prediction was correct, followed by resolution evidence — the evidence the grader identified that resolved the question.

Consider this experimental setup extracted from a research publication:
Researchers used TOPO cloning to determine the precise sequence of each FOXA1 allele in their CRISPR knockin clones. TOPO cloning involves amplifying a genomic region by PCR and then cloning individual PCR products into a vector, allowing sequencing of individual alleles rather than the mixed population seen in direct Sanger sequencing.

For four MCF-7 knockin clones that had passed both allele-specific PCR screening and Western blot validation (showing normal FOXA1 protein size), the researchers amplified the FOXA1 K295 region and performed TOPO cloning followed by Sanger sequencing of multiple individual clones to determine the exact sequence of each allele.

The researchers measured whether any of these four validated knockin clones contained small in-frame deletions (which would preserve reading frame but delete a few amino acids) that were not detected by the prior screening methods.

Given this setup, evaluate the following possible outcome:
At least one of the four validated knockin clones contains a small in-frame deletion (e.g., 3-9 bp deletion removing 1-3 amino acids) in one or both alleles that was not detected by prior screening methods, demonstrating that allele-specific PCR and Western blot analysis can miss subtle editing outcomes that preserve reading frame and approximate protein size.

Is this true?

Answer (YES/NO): YES